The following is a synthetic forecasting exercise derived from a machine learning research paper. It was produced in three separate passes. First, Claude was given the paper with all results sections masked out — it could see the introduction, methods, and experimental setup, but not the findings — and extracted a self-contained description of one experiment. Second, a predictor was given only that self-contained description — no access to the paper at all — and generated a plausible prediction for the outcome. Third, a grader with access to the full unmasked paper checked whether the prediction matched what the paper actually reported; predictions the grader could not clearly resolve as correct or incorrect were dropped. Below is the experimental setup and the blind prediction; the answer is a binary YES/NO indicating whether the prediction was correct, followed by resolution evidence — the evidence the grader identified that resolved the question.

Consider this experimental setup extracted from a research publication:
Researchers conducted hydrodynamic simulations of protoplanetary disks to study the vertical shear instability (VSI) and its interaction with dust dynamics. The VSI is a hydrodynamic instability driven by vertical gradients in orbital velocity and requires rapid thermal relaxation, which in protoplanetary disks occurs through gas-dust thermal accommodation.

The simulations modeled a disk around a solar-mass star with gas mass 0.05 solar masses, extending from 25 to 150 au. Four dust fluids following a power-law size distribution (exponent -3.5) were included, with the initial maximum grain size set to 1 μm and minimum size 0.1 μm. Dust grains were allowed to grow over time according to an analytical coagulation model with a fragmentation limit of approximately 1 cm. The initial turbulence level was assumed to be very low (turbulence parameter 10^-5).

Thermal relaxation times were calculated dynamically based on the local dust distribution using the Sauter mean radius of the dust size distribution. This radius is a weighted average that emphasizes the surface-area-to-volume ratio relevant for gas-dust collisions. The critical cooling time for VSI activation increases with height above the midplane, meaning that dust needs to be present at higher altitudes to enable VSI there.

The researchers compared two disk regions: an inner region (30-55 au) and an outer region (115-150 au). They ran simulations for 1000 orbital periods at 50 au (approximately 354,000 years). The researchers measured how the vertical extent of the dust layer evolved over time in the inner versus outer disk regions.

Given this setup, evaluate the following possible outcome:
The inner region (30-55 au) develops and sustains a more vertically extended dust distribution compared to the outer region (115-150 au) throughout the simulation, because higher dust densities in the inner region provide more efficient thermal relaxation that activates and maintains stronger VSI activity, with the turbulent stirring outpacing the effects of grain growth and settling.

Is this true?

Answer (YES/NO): YES